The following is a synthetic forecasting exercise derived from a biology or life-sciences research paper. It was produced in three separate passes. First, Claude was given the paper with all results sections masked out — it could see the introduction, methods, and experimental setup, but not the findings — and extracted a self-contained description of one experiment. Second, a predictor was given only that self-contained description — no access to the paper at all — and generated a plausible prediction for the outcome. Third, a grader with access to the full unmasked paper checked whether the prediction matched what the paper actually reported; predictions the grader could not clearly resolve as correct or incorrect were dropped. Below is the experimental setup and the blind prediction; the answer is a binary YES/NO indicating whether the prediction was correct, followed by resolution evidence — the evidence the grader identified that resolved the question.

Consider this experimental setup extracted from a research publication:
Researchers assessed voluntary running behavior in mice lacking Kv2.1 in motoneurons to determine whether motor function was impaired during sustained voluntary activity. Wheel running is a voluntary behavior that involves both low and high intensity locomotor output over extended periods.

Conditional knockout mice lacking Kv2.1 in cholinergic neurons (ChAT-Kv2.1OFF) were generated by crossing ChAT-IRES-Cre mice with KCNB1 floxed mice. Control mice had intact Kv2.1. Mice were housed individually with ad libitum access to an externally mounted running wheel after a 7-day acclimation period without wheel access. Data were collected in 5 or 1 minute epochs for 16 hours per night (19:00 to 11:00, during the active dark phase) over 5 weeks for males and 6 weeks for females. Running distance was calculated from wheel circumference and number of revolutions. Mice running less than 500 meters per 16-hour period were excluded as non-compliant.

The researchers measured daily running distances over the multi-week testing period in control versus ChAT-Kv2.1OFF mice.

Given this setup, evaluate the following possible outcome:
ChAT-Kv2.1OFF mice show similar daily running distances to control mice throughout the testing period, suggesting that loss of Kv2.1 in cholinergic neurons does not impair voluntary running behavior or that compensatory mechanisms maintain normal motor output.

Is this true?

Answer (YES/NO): NO